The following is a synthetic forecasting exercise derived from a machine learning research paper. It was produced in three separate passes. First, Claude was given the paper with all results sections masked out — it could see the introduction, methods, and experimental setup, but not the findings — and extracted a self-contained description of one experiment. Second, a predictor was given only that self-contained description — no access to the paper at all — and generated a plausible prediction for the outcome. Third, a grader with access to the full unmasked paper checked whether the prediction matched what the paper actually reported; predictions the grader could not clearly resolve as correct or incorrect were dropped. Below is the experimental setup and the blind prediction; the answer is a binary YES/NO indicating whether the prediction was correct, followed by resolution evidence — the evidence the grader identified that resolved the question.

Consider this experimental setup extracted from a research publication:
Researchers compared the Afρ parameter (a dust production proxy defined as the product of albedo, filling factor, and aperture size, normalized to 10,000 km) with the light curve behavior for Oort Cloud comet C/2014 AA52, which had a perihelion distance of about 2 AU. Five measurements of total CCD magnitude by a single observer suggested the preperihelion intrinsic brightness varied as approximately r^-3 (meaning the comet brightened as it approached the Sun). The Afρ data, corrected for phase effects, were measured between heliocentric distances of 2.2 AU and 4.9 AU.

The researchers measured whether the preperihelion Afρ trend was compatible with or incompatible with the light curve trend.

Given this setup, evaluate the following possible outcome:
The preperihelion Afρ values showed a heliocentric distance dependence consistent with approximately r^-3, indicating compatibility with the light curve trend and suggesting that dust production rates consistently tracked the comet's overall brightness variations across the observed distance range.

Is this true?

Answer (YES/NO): NO